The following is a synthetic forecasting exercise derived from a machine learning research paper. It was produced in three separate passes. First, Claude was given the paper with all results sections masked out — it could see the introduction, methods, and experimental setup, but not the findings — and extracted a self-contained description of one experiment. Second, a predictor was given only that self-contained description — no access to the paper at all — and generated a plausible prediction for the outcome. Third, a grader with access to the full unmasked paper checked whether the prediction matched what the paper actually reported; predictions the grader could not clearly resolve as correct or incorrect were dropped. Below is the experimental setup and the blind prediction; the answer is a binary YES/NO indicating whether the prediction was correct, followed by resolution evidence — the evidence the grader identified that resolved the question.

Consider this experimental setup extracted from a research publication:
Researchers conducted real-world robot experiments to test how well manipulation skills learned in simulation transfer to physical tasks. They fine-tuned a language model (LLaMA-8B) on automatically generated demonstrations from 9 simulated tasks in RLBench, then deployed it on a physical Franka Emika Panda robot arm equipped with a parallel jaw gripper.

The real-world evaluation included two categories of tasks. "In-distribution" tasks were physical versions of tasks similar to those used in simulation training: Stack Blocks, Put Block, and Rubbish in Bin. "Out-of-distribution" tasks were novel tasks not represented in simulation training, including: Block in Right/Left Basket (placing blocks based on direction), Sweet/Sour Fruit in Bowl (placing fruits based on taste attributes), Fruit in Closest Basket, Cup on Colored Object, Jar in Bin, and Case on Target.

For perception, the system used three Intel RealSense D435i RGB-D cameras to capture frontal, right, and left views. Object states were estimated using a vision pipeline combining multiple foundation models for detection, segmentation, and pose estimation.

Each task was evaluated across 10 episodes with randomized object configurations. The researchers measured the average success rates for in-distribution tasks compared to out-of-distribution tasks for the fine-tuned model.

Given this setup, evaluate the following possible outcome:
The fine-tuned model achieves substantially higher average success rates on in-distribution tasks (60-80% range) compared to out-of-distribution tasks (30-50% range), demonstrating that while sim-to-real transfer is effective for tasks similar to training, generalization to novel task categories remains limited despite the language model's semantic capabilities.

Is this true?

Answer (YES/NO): NO